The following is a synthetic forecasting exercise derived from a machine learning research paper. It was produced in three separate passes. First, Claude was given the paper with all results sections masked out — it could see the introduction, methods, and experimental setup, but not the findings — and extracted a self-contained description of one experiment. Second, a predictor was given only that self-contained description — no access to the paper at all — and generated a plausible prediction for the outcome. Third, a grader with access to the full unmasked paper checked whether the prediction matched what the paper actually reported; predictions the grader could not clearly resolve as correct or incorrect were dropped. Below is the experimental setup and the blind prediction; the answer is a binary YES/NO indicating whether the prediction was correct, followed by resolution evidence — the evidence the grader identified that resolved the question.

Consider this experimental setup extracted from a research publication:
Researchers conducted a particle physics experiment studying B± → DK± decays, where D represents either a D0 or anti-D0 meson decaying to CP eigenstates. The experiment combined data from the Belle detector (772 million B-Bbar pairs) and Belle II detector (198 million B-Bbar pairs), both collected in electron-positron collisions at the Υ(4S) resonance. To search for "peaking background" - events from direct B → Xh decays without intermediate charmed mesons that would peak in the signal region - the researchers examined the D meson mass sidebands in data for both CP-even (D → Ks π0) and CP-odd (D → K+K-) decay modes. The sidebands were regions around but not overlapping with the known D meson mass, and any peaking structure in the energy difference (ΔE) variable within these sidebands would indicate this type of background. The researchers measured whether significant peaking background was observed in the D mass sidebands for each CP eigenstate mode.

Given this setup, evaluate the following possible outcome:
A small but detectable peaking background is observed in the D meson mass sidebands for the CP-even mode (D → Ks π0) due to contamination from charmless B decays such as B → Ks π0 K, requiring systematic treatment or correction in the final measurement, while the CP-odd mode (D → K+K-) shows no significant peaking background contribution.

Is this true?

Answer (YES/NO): NO